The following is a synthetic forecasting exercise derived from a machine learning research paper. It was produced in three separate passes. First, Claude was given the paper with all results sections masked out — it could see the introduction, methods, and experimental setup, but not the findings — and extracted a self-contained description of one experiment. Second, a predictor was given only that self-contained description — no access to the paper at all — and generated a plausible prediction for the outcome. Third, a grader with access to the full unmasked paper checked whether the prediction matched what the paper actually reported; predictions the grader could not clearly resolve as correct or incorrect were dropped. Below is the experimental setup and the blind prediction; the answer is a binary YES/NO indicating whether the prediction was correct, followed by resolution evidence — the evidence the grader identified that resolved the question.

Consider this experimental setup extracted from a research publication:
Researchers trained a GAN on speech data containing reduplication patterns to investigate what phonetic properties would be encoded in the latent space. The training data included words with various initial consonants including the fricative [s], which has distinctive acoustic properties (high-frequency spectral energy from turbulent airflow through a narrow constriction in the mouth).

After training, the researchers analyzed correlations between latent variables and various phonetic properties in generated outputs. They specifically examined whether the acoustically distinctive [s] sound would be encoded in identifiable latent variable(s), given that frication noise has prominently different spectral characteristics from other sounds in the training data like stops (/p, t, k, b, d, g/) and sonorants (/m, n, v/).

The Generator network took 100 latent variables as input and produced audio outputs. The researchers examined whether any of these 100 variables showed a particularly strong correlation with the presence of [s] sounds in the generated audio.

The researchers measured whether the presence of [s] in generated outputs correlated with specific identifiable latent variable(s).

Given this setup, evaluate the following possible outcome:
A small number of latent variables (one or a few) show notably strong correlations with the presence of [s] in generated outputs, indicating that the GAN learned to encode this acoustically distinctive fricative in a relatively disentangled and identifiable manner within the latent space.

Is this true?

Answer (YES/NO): YES